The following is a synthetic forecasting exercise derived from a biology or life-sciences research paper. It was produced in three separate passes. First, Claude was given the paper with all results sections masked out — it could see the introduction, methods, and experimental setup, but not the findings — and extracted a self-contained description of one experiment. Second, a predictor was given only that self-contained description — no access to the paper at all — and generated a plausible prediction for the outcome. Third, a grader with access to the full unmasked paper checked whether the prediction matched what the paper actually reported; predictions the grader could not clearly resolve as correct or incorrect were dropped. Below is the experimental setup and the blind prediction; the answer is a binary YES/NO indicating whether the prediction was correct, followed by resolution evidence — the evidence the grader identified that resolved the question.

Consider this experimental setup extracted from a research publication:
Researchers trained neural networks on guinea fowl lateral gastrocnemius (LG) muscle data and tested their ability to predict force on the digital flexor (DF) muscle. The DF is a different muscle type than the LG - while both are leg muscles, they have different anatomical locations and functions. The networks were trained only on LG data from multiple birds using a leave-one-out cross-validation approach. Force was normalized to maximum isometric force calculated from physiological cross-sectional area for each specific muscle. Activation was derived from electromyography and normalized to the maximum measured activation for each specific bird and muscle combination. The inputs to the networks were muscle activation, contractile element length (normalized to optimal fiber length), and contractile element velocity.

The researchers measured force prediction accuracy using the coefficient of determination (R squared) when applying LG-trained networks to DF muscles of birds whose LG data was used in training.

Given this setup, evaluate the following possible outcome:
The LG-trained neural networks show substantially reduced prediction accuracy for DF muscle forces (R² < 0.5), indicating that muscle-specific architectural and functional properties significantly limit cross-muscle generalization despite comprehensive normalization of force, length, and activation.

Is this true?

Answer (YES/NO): YES